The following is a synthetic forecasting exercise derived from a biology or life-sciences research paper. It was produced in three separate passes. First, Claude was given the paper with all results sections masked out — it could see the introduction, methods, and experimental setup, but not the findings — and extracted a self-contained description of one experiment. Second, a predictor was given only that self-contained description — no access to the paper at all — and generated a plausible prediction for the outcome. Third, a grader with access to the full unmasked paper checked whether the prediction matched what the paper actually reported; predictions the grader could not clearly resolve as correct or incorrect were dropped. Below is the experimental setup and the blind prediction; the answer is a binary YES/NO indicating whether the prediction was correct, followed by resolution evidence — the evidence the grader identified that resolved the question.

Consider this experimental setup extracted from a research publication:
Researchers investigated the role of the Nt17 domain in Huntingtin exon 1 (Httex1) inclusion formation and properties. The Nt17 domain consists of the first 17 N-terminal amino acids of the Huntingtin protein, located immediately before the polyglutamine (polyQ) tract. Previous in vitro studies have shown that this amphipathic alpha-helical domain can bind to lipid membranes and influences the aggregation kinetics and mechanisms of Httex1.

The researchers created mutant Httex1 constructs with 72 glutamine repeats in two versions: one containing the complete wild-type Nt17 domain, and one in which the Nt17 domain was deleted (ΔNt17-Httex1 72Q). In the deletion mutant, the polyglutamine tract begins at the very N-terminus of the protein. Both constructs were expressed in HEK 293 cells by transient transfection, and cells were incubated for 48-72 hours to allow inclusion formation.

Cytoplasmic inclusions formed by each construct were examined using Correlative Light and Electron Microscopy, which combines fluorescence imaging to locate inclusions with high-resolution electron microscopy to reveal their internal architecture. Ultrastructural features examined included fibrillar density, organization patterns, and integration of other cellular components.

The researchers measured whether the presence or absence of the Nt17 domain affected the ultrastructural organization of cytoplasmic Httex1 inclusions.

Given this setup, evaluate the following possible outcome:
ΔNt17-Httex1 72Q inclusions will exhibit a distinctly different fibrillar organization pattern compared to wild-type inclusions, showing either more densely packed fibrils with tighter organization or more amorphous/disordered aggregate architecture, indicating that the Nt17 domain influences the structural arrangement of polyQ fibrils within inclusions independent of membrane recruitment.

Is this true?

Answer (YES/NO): NO